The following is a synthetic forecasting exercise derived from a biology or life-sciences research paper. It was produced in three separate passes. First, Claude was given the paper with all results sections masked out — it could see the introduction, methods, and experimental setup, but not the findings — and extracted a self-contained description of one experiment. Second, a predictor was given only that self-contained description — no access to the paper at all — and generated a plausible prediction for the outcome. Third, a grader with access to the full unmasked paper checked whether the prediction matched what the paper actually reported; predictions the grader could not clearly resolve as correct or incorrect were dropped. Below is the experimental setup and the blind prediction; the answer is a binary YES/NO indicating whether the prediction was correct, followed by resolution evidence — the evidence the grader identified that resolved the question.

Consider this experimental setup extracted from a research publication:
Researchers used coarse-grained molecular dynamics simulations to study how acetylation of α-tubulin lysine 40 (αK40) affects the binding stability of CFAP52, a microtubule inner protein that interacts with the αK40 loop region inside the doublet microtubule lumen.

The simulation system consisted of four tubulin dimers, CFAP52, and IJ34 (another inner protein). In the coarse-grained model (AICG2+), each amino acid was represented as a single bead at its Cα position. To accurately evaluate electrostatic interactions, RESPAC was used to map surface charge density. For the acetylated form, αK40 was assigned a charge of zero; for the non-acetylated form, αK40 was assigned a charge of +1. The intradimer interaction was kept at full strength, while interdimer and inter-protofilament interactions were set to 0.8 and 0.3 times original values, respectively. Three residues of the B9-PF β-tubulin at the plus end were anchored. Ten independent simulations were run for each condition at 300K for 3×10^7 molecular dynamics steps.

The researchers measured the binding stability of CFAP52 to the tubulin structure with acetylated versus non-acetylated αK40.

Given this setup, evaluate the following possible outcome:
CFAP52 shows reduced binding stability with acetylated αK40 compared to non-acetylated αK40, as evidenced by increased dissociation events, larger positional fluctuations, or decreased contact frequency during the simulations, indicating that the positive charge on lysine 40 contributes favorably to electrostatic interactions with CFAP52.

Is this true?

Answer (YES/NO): NO